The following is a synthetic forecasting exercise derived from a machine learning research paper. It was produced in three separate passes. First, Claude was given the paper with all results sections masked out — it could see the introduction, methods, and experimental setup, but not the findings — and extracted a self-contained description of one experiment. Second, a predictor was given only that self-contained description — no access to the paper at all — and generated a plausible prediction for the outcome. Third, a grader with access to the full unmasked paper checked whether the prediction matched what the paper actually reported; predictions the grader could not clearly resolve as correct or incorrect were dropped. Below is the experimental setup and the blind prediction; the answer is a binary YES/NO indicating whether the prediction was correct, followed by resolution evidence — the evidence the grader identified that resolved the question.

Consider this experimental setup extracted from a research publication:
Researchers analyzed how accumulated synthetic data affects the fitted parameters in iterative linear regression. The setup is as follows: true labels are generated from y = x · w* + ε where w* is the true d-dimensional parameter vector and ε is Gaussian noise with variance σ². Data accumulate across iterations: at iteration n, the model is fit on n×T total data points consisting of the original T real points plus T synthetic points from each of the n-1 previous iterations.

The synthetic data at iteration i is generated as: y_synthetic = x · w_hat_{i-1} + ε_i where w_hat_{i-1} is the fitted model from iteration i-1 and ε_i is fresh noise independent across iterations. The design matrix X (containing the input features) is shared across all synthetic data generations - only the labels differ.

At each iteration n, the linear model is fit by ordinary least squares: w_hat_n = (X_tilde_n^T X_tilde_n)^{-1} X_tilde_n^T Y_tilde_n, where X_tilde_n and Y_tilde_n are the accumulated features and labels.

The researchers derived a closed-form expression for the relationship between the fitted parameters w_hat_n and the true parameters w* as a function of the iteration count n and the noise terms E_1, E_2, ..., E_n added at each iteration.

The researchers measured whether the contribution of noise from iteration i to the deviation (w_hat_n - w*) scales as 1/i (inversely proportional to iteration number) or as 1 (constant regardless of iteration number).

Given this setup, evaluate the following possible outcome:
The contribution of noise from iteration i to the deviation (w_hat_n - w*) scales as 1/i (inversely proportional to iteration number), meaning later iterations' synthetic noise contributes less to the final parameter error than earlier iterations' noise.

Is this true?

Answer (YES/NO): YES